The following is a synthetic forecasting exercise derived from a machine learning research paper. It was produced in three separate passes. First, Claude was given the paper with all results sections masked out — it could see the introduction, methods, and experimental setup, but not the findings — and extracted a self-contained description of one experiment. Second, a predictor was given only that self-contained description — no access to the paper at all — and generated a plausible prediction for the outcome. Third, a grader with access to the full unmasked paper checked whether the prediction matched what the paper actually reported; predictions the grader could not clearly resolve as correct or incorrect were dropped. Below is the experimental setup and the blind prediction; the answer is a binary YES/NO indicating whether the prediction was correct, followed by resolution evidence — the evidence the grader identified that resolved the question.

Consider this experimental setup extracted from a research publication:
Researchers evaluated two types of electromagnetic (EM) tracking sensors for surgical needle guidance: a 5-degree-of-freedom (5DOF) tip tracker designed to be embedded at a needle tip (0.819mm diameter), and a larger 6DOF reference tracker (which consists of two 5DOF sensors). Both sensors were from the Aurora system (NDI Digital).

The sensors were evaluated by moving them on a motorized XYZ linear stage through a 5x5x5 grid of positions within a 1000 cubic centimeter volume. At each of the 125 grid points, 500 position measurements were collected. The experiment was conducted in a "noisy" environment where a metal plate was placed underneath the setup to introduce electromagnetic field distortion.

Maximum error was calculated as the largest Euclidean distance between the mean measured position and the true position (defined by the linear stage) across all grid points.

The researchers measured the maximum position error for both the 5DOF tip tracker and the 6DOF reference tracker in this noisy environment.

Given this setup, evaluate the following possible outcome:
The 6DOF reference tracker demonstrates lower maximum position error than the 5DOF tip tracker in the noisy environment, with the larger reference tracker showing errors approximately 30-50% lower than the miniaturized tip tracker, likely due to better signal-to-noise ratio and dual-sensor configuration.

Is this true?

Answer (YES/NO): NO